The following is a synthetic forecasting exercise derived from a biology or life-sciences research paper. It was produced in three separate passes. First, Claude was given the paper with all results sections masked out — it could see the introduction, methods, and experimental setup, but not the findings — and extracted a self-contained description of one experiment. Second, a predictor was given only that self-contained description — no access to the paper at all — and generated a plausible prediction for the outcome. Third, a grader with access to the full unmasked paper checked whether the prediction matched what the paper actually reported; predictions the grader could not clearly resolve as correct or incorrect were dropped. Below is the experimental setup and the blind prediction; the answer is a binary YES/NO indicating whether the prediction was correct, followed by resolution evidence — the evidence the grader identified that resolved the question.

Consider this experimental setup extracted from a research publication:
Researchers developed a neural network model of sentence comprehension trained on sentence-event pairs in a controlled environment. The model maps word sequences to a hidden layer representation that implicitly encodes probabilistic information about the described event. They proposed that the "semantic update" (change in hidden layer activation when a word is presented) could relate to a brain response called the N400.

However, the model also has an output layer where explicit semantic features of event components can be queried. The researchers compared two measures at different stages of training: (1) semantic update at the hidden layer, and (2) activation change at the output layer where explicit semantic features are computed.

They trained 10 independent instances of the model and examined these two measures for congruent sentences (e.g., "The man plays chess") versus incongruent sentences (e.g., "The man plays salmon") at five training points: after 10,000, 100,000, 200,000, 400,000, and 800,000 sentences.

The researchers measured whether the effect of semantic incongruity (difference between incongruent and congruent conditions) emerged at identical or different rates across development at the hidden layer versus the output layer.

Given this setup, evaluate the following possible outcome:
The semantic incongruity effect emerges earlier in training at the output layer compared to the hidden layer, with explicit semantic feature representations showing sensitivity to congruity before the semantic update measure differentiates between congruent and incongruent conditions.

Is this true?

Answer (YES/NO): NO